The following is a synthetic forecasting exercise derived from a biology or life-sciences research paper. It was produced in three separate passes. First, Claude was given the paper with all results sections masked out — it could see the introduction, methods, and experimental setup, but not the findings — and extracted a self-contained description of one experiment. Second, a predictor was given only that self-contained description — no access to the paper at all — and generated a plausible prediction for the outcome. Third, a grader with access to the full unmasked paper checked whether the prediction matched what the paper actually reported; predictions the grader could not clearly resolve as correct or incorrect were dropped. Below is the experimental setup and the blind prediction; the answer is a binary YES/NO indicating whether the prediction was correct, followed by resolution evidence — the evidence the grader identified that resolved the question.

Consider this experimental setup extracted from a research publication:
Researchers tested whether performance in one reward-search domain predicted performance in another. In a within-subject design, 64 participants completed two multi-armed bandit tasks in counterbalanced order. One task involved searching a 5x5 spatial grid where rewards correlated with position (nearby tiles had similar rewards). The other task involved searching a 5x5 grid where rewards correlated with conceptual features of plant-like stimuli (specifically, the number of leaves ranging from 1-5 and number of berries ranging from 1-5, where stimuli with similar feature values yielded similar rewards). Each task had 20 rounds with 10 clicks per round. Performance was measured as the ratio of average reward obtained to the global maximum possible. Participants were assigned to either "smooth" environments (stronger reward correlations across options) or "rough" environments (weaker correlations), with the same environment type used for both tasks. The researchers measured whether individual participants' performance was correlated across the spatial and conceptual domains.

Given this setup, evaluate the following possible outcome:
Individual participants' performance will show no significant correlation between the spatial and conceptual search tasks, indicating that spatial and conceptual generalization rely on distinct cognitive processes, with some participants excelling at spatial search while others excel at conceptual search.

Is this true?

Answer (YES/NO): NO